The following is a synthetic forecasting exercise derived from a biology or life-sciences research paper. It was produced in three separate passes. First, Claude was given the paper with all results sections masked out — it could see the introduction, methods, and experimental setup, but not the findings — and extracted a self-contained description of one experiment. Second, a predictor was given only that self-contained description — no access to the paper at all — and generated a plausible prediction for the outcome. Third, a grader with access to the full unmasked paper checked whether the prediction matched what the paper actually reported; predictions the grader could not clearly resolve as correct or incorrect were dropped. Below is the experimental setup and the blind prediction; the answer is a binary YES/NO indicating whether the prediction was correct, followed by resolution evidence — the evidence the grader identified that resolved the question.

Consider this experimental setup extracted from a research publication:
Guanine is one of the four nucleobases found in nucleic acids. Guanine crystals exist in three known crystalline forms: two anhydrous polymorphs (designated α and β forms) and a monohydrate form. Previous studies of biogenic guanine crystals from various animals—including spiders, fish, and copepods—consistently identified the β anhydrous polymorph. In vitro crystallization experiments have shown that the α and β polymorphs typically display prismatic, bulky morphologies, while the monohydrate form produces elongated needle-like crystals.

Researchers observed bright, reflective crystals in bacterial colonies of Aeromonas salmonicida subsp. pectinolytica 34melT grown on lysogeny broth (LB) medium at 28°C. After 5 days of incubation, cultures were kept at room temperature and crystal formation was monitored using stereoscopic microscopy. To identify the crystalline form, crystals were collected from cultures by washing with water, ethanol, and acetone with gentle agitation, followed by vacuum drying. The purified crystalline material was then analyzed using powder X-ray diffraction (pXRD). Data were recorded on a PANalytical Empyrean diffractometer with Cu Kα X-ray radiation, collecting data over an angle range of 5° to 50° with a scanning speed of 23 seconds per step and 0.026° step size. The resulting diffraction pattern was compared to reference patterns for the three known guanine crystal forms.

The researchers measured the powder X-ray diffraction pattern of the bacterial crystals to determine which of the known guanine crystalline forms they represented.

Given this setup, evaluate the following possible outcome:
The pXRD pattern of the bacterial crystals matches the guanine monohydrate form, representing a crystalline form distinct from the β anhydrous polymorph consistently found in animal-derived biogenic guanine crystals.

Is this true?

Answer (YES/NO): YES